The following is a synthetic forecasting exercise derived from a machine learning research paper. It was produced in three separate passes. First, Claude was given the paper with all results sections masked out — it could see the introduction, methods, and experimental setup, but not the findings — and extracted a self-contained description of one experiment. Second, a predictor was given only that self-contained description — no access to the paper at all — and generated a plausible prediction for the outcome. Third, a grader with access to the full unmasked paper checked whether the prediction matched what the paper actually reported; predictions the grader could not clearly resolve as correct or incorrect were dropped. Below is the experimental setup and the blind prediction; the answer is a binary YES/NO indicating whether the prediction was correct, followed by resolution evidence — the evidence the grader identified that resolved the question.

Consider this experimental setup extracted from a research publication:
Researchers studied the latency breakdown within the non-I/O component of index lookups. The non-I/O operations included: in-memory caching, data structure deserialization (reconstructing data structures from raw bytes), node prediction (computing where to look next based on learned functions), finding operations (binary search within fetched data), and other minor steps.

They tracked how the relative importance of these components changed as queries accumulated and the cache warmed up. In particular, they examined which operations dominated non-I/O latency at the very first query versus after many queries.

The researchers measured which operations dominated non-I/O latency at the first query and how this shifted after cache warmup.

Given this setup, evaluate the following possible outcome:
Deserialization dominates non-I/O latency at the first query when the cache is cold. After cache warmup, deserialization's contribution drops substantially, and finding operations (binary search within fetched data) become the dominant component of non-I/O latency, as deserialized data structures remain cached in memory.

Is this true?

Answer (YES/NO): NO